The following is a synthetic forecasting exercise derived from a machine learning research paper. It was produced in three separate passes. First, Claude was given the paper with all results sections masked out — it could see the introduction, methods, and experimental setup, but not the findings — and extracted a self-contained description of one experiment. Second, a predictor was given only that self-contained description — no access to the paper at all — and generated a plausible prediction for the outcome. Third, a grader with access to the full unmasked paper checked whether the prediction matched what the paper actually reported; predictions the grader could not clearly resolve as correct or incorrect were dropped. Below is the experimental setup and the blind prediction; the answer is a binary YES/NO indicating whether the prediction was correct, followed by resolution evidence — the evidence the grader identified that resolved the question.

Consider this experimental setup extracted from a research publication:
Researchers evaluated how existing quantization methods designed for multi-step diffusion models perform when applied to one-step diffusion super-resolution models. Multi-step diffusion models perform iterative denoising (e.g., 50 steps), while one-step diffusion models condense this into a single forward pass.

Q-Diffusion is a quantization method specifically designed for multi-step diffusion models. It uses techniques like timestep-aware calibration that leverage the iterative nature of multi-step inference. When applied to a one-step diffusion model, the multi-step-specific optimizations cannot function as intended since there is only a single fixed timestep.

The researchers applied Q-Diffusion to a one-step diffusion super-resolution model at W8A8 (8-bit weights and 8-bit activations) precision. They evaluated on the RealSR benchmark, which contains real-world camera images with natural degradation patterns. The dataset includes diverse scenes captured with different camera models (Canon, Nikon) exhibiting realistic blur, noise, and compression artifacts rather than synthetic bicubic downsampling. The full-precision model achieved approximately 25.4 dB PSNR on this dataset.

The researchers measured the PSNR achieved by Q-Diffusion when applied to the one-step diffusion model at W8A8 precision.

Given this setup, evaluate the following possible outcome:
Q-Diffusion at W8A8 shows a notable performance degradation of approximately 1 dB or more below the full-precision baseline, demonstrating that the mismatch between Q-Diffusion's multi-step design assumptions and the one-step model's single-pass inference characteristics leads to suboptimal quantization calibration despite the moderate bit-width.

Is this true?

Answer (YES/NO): NO